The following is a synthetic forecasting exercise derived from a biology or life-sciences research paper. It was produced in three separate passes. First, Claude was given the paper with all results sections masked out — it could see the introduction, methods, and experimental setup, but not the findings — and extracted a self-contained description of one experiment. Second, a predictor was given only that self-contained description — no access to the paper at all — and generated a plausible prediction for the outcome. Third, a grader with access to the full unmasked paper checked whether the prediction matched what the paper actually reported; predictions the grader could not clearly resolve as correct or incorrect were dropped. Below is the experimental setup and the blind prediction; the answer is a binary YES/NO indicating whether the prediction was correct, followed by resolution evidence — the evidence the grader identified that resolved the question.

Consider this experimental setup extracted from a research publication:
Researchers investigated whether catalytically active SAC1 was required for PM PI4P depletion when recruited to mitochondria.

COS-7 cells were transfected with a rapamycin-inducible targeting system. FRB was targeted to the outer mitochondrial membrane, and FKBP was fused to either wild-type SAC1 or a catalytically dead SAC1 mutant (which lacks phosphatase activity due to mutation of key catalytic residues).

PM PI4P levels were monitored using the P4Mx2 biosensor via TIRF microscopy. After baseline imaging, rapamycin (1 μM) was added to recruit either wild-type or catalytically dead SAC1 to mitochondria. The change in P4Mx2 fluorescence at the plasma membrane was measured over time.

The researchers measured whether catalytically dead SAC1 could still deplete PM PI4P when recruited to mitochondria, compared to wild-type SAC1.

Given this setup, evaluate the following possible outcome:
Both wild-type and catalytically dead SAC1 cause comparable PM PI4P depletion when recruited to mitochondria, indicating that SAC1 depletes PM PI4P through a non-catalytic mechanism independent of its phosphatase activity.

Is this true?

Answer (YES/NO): NO